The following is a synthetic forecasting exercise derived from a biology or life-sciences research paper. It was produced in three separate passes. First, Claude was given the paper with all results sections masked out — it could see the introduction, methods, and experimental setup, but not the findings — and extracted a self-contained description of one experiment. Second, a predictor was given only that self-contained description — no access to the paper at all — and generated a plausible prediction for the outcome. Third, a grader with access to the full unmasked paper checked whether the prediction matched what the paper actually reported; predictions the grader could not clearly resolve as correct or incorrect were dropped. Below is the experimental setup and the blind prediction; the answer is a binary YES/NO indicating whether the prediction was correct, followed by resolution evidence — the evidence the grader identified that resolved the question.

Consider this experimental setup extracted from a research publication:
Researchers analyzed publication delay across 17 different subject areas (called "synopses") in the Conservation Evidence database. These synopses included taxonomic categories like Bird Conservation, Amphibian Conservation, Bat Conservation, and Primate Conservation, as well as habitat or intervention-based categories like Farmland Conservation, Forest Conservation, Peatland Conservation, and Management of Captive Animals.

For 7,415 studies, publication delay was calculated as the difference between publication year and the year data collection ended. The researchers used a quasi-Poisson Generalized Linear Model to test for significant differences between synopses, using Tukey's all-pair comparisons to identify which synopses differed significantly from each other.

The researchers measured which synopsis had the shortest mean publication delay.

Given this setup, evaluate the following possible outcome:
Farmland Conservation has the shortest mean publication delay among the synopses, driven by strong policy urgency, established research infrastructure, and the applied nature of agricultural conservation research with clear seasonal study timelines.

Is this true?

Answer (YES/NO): NO